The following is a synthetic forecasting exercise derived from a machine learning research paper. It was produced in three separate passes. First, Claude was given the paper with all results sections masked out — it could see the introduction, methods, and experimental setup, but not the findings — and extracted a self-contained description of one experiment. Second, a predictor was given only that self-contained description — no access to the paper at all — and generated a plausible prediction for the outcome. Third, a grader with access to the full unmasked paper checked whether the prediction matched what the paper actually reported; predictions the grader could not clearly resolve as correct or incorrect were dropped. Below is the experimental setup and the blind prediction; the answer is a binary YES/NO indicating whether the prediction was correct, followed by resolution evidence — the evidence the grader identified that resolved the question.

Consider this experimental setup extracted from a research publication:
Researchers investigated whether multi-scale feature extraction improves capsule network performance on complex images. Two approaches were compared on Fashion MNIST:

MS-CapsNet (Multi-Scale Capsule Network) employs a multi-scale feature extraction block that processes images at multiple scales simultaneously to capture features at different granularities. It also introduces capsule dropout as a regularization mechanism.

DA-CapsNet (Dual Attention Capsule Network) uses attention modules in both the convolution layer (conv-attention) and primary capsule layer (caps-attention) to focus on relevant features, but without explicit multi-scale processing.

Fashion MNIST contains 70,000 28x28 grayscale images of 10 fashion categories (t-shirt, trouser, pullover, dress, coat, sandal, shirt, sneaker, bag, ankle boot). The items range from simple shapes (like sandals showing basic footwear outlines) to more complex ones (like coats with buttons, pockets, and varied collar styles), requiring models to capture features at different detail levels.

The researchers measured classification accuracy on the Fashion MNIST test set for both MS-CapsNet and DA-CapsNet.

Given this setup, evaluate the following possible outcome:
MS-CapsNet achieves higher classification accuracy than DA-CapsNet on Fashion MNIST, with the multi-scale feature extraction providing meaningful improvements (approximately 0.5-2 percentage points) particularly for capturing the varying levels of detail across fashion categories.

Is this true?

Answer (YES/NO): NO